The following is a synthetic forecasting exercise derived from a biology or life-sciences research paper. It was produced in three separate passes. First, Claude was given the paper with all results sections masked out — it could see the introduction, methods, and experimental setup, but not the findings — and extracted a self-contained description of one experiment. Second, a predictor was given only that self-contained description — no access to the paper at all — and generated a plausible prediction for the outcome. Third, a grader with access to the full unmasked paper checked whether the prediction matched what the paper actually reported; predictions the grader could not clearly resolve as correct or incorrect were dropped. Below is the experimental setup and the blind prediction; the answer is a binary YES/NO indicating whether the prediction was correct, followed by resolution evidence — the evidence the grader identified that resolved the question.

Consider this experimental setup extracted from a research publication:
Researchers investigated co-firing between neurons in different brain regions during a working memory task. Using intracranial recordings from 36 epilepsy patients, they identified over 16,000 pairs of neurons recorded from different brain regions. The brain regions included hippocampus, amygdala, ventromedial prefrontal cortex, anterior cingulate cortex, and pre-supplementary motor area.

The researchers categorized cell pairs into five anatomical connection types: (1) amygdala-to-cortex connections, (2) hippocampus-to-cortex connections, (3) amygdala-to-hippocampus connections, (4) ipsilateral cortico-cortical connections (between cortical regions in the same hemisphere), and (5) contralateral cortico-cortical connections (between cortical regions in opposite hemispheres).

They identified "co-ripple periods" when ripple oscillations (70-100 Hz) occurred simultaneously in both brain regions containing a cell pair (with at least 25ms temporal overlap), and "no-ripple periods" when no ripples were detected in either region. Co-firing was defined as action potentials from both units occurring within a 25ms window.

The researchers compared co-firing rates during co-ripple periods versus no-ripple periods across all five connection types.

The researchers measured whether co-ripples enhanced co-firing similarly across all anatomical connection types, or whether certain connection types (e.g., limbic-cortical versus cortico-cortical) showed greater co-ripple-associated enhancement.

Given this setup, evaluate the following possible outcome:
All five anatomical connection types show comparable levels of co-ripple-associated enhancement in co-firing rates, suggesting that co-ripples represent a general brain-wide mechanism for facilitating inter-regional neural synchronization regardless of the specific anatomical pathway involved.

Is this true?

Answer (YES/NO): YES